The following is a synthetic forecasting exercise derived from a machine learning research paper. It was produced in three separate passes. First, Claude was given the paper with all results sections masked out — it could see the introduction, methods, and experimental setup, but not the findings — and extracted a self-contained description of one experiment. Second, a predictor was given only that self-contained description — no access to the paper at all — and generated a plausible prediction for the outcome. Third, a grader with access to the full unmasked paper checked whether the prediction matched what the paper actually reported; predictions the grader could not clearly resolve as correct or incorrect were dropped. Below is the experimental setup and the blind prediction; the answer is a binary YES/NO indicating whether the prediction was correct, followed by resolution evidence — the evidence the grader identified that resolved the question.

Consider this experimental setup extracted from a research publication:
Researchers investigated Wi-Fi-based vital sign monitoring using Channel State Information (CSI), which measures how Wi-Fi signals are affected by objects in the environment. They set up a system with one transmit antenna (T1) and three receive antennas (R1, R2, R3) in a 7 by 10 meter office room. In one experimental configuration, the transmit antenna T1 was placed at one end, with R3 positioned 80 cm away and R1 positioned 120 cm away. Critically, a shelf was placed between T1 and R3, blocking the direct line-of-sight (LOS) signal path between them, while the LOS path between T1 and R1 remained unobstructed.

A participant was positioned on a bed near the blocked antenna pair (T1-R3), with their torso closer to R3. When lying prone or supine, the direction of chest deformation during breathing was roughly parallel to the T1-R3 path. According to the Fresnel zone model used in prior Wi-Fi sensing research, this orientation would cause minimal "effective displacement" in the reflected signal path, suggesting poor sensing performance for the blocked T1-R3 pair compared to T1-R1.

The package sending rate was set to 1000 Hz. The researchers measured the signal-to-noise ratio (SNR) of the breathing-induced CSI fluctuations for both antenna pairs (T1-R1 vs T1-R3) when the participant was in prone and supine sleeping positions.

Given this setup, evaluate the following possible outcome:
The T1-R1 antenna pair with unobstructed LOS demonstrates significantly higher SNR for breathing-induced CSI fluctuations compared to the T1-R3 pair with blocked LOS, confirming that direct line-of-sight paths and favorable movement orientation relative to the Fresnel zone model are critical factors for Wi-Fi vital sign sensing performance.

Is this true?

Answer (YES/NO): NO